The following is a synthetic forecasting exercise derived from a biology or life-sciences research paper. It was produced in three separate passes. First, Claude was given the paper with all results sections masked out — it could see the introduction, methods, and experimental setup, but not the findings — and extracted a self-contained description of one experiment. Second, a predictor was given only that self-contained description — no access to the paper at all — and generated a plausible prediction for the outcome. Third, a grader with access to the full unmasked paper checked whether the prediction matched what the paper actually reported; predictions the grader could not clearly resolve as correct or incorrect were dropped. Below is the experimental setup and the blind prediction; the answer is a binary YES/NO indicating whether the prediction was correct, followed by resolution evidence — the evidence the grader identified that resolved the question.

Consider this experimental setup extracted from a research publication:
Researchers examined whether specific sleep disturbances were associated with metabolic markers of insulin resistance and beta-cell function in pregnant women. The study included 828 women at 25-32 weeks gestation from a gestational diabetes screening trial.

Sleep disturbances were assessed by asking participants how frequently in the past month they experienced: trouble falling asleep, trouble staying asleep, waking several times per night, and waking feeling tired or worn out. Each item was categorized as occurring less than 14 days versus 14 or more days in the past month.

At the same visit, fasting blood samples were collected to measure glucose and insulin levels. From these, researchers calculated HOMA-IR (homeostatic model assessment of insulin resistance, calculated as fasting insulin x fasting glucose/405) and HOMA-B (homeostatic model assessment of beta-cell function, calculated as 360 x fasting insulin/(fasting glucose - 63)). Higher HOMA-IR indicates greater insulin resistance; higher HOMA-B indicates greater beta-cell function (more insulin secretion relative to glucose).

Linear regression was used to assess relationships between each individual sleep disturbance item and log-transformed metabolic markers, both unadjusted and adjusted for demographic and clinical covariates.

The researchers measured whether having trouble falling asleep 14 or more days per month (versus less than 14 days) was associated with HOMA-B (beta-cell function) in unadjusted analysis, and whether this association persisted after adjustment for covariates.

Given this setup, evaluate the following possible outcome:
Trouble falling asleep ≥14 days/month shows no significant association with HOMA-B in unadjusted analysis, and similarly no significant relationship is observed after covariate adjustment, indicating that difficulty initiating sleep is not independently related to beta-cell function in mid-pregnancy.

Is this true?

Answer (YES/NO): NO